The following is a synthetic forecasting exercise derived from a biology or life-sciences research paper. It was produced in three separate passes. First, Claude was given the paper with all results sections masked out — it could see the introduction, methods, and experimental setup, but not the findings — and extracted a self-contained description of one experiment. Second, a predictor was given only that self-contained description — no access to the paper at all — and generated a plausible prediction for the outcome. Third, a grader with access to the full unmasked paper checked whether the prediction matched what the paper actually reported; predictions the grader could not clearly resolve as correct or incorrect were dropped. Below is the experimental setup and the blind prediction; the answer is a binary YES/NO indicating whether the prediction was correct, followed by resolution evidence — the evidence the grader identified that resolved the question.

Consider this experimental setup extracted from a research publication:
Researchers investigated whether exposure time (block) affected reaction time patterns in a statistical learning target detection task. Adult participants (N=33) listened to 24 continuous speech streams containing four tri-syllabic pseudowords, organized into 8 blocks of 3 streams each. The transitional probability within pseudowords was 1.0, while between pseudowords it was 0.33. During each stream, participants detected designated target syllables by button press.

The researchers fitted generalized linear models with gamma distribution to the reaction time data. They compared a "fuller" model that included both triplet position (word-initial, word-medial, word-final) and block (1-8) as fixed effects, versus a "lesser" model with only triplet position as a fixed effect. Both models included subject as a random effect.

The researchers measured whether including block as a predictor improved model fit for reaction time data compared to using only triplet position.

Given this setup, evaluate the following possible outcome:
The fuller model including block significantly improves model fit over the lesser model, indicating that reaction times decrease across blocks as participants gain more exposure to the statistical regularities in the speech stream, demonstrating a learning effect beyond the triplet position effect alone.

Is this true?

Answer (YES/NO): NO